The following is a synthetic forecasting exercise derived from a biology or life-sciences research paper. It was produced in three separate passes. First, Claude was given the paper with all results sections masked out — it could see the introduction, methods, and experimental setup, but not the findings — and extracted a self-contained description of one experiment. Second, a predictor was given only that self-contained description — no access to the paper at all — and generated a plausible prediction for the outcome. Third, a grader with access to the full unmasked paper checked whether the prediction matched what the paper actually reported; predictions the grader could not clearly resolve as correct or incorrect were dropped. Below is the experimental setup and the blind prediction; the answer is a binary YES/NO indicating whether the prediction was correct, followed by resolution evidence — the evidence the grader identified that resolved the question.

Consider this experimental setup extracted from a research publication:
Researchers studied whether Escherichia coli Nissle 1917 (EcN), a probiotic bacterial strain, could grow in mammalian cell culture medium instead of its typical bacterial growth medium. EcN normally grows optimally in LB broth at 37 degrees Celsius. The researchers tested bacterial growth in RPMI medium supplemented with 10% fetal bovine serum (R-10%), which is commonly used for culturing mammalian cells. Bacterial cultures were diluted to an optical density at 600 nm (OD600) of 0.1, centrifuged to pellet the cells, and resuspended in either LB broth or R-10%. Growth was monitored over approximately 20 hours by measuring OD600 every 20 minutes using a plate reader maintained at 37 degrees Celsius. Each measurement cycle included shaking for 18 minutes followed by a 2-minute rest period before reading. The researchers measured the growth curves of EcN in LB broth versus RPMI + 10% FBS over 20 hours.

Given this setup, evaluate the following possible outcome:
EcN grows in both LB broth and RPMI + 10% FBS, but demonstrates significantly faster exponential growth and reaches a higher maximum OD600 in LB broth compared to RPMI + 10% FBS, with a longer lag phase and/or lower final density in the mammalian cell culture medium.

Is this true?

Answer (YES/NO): NO